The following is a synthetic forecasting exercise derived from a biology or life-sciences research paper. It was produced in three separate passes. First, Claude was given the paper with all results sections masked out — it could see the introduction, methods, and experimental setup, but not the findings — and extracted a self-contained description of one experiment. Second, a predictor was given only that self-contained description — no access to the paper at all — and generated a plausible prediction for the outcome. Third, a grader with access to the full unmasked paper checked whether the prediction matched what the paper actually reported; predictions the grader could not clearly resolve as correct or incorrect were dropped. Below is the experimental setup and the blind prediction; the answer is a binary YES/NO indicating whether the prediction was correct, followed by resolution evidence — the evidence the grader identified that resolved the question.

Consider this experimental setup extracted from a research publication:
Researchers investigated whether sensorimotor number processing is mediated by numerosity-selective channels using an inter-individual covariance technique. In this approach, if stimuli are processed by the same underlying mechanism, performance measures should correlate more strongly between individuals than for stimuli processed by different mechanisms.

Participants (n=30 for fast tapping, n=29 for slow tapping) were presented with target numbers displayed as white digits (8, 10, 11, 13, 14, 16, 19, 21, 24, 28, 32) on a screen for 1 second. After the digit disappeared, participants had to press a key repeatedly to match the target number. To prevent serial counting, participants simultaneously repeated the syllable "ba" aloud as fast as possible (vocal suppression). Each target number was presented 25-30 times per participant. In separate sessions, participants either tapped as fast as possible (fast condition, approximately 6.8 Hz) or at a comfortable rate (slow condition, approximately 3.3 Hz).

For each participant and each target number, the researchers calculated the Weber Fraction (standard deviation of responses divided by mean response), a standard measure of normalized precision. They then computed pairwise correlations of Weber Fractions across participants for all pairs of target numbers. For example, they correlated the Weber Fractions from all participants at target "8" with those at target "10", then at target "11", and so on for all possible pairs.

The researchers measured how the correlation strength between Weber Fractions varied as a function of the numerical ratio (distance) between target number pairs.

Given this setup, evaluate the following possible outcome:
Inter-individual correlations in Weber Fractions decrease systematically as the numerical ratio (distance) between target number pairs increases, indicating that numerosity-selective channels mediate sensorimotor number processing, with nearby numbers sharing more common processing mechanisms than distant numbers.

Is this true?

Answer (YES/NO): YES